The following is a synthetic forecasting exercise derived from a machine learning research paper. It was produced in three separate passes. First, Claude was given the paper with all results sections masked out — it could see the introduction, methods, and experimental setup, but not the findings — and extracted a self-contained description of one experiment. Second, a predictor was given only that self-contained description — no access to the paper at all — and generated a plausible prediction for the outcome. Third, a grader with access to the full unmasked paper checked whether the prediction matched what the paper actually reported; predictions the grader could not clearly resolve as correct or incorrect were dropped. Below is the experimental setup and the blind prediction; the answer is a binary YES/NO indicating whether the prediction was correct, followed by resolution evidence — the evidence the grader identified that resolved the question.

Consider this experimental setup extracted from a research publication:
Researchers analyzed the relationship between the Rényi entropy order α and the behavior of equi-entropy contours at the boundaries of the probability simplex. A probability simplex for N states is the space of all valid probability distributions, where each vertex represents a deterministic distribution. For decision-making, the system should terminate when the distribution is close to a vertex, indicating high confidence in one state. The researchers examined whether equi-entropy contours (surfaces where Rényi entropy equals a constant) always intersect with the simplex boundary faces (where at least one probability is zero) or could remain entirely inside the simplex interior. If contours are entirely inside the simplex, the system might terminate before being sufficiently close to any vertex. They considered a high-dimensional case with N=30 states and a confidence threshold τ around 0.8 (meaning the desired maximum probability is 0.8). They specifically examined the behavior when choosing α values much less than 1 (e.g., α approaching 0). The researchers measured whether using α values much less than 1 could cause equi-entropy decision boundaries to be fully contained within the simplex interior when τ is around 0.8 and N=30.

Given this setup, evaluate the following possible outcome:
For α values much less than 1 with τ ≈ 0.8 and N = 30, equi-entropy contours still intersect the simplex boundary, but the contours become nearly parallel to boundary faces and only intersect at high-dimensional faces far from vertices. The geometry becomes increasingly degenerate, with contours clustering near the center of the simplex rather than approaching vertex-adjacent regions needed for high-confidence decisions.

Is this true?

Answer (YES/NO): NO